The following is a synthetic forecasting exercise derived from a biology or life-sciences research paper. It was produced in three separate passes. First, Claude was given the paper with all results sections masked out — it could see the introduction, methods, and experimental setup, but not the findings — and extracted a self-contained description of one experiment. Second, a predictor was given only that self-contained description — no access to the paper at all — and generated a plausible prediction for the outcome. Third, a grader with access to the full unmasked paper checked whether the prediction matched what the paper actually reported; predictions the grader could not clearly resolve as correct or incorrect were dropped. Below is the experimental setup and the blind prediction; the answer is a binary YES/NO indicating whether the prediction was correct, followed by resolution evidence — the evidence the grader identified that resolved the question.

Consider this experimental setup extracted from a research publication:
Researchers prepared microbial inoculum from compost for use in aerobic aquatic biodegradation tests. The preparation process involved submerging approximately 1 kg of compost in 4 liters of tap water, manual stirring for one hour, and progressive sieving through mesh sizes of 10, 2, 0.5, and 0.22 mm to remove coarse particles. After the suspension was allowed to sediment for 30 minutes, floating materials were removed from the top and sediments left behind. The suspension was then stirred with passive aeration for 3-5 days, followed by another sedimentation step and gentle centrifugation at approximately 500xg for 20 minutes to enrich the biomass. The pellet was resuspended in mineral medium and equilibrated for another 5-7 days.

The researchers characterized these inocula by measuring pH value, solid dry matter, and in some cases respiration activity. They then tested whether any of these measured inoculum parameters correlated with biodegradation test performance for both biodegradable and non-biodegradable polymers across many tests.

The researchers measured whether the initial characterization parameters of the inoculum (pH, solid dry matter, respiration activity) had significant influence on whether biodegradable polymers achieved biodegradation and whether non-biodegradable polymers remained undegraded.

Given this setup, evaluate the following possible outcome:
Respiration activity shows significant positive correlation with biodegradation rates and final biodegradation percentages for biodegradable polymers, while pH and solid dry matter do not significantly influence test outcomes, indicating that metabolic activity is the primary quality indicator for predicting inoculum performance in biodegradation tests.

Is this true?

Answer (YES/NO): NO